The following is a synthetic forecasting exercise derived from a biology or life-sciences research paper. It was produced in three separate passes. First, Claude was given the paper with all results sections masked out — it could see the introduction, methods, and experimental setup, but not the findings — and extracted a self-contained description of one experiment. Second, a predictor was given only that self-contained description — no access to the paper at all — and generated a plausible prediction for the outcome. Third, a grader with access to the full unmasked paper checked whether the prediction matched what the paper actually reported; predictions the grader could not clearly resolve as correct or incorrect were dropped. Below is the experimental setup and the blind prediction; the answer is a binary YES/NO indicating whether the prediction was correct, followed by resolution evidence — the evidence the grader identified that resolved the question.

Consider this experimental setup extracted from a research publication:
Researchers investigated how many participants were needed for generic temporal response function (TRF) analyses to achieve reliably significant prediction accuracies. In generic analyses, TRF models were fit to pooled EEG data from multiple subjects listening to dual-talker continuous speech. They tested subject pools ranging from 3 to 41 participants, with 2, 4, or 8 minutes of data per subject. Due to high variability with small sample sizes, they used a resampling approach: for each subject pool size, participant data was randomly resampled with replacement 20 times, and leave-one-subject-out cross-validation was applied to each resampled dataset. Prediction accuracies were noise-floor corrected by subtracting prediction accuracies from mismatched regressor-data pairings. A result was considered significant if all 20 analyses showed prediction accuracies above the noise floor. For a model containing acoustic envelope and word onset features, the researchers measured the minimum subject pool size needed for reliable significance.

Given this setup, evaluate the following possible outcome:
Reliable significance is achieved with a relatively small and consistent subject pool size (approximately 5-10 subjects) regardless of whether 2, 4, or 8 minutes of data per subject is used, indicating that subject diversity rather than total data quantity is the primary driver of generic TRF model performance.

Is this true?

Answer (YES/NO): NO